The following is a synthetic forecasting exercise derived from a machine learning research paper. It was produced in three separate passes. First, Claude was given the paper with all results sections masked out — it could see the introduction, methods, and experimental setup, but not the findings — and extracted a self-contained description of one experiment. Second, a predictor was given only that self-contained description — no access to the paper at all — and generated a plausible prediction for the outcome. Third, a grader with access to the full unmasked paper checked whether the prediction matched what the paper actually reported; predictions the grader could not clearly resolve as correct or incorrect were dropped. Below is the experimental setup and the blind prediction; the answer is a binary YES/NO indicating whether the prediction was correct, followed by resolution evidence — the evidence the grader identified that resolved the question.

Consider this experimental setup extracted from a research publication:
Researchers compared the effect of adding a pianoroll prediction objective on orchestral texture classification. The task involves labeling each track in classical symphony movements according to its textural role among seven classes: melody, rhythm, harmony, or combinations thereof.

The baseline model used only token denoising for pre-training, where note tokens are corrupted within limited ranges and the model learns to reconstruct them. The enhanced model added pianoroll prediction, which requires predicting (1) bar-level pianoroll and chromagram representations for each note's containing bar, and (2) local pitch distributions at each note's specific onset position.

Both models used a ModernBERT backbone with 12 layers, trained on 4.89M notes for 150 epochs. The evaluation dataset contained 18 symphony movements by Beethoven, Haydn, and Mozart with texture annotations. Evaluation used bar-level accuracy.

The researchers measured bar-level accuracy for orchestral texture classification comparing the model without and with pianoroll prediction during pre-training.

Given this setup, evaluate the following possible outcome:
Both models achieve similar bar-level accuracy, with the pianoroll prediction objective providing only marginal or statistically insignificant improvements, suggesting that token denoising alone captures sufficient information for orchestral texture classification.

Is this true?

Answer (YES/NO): NO